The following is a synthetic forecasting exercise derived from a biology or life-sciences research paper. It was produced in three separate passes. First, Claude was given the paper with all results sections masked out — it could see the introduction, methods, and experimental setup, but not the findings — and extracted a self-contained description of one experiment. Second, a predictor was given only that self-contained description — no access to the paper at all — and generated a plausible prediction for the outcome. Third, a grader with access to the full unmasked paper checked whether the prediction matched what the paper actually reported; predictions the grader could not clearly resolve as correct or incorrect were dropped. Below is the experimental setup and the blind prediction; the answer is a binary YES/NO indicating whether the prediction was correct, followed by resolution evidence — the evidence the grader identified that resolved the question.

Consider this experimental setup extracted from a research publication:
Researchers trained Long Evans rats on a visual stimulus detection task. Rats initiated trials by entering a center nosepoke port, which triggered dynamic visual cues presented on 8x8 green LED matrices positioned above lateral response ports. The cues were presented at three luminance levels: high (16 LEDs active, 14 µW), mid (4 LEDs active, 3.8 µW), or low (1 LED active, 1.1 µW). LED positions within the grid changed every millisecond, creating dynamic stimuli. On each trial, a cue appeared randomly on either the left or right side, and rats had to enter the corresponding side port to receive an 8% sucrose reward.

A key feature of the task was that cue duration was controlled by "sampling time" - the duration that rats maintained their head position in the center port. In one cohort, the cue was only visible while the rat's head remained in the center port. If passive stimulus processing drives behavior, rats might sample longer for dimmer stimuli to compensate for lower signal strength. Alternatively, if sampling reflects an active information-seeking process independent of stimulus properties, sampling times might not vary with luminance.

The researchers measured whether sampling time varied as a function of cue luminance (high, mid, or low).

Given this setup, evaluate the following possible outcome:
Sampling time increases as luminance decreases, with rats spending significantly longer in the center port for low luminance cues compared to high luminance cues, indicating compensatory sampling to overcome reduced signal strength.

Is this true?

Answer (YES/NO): NO